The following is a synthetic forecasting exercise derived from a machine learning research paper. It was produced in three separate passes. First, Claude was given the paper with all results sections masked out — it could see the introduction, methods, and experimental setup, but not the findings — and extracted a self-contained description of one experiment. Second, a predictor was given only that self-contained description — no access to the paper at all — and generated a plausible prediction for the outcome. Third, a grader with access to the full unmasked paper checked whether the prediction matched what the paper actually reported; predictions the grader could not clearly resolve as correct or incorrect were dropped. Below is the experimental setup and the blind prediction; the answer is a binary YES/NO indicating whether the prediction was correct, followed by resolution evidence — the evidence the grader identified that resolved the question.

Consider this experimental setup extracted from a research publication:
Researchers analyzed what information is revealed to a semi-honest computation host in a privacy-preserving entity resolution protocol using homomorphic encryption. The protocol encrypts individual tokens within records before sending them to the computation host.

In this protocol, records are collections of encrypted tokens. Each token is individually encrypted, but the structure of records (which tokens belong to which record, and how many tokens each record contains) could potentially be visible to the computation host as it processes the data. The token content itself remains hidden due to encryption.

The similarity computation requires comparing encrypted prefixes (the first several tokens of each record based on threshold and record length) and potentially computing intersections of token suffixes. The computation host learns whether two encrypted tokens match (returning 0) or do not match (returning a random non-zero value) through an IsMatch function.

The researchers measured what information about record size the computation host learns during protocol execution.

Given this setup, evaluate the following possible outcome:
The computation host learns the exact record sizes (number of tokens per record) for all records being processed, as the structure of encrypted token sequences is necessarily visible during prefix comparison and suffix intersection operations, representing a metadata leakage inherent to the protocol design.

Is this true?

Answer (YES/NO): YES